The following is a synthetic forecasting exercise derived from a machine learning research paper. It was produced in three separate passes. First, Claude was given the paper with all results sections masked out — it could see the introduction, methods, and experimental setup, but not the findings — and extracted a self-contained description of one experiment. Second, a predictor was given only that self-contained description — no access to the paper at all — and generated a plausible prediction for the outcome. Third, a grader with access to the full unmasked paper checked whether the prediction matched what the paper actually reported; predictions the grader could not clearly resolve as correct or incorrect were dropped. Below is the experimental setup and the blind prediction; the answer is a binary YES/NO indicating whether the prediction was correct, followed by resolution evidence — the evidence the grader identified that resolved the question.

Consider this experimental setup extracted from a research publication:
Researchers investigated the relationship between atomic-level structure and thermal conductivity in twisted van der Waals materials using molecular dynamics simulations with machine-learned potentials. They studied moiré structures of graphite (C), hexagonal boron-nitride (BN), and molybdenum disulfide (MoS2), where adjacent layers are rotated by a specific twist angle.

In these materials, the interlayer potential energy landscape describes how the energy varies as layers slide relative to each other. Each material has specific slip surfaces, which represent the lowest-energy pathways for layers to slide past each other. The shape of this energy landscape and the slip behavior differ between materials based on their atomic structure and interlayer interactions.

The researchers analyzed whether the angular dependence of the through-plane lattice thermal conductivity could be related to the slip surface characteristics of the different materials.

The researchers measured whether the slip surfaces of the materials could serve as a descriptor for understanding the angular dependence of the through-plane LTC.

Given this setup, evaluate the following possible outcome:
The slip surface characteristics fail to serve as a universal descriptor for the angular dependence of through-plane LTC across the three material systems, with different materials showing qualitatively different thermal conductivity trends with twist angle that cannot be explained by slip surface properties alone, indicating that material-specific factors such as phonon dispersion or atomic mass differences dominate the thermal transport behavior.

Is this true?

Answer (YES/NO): NO